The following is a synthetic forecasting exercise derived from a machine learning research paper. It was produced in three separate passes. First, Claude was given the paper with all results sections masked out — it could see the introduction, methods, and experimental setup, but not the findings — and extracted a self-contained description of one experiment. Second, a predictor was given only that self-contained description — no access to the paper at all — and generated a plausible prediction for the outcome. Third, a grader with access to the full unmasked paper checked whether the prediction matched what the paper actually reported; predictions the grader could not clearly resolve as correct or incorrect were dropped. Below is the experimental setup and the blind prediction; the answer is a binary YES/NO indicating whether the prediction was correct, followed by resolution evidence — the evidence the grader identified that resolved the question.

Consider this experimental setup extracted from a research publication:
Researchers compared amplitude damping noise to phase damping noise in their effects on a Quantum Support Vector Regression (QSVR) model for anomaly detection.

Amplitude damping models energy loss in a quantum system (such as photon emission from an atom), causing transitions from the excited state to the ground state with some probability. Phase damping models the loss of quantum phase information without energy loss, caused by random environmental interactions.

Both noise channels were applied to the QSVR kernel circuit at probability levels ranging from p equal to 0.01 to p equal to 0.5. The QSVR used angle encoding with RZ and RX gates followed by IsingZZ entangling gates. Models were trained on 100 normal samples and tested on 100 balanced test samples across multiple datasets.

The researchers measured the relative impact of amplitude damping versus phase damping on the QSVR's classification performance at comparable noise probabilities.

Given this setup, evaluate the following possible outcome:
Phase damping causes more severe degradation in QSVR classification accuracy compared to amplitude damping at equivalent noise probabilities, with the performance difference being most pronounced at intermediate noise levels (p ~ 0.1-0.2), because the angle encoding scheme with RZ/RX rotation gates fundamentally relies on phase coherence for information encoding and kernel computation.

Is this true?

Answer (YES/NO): NO